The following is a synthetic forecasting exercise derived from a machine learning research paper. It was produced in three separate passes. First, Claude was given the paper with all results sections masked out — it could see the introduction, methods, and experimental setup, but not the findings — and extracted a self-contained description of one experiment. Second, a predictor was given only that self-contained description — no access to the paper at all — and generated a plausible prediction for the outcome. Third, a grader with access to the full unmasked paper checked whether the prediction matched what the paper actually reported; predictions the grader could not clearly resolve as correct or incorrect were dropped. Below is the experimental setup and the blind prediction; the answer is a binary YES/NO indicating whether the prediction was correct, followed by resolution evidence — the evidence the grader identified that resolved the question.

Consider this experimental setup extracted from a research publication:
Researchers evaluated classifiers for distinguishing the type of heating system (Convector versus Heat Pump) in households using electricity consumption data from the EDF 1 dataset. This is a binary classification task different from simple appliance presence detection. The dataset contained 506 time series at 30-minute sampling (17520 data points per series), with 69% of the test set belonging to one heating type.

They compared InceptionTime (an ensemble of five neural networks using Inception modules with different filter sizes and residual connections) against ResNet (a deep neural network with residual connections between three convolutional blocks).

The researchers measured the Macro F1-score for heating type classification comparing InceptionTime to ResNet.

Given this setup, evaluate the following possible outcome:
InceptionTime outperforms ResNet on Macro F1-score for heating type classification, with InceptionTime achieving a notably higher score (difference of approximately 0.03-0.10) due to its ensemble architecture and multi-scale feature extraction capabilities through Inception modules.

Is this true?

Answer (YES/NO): NO